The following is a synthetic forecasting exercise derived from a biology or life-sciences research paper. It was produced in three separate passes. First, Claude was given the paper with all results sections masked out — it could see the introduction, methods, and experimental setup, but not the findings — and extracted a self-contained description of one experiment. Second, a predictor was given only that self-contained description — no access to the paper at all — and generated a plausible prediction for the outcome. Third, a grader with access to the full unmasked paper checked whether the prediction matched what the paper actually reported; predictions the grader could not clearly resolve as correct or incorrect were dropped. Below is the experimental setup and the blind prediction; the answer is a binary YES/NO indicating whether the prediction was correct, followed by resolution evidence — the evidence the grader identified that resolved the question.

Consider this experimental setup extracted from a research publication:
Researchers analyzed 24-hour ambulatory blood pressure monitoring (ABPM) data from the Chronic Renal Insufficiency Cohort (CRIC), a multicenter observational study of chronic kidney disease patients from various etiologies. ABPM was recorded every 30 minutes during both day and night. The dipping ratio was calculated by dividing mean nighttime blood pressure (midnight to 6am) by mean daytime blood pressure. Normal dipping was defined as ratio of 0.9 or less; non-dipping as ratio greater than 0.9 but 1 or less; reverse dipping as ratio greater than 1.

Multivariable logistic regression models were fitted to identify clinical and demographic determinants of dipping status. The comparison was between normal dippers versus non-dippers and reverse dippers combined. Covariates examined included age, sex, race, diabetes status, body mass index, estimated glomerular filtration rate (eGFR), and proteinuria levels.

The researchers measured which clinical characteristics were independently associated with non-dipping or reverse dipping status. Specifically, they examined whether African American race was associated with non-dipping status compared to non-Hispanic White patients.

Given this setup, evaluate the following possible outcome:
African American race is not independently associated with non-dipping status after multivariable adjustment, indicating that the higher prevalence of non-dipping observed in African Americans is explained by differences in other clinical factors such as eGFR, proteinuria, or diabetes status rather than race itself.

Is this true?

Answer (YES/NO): NO